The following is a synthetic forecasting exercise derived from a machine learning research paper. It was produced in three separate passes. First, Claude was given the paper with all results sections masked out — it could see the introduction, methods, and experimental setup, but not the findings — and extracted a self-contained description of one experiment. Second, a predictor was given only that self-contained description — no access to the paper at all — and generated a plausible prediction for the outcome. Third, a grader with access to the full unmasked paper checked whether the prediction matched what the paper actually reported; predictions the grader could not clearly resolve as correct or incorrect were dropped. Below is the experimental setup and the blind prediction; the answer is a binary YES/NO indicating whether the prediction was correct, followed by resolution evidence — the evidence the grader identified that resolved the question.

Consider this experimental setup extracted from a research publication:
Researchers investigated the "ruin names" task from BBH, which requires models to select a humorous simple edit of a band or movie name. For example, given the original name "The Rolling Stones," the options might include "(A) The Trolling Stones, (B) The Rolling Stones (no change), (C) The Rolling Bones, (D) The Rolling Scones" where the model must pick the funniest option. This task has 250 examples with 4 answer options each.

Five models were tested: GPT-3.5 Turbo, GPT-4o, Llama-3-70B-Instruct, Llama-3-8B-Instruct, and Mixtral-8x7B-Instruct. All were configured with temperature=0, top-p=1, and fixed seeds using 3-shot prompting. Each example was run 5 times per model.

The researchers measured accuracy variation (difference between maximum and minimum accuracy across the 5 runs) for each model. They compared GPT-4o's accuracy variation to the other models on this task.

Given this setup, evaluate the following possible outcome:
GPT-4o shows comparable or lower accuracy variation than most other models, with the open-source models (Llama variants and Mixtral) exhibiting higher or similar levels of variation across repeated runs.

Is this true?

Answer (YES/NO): NO